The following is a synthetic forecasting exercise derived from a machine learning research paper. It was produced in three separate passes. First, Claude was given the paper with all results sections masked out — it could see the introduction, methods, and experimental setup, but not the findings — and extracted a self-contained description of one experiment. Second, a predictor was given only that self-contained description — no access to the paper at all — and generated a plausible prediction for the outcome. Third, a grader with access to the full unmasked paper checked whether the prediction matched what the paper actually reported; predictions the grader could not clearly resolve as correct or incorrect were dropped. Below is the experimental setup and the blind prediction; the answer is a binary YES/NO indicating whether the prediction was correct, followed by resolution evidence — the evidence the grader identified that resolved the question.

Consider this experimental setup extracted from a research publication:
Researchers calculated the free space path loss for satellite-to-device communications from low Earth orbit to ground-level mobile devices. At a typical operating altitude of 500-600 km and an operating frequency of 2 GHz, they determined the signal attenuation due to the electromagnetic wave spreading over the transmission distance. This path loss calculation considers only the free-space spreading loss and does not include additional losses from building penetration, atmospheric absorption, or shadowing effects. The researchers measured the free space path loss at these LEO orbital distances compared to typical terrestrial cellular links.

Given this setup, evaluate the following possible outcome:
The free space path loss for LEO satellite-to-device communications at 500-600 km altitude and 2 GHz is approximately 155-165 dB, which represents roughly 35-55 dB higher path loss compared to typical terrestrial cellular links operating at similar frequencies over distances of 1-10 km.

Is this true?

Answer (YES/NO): NO